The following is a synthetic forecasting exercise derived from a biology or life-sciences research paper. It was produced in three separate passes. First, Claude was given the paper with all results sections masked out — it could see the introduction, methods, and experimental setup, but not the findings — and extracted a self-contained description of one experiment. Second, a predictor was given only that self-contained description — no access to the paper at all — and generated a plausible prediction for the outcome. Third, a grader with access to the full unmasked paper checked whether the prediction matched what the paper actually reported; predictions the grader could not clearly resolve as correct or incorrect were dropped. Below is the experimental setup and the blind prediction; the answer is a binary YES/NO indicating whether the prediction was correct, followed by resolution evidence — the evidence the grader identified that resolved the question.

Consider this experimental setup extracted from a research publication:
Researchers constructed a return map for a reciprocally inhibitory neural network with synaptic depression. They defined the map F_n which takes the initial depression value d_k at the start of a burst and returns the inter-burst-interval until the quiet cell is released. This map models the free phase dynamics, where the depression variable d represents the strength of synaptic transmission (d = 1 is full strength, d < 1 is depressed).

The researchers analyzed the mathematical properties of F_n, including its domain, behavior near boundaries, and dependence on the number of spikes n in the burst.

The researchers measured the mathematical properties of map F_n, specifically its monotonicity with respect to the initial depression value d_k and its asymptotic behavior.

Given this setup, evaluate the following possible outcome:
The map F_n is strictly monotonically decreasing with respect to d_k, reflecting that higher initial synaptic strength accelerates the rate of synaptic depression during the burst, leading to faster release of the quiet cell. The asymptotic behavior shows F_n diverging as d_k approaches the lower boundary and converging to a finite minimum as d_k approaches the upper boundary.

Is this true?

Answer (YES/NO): NO